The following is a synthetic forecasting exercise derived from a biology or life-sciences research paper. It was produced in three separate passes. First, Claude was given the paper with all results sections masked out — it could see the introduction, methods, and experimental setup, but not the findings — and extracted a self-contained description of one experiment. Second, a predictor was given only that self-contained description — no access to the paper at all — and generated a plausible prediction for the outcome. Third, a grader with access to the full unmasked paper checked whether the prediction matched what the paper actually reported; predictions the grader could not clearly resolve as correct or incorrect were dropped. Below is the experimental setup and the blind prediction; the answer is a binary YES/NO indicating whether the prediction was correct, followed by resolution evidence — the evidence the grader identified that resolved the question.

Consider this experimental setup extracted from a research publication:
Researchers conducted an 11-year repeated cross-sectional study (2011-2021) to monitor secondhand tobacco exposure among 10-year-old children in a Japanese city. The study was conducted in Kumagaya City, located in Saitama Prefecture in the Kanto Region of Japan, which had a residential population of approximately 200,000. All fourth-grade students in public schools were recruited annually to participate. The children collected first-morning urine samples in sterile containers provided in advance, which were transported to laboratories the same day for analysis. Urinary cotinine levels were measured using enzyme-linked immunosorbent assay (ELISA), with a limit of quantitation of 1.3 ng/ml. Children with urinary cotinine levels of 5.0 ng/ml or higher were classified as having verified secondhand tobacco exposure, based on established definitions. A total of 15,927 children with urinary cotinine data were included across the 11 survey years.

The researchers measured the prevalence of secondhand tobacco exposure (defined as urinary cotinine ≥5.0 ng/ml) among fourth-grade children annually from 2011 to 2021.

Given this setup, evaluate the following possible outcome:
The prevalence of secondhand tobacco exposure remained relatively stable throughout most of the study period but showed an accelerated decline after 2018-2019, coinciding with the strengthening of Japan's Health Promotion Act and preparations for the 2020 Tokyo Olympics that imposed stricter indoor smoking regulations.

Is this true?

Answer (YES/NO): NO